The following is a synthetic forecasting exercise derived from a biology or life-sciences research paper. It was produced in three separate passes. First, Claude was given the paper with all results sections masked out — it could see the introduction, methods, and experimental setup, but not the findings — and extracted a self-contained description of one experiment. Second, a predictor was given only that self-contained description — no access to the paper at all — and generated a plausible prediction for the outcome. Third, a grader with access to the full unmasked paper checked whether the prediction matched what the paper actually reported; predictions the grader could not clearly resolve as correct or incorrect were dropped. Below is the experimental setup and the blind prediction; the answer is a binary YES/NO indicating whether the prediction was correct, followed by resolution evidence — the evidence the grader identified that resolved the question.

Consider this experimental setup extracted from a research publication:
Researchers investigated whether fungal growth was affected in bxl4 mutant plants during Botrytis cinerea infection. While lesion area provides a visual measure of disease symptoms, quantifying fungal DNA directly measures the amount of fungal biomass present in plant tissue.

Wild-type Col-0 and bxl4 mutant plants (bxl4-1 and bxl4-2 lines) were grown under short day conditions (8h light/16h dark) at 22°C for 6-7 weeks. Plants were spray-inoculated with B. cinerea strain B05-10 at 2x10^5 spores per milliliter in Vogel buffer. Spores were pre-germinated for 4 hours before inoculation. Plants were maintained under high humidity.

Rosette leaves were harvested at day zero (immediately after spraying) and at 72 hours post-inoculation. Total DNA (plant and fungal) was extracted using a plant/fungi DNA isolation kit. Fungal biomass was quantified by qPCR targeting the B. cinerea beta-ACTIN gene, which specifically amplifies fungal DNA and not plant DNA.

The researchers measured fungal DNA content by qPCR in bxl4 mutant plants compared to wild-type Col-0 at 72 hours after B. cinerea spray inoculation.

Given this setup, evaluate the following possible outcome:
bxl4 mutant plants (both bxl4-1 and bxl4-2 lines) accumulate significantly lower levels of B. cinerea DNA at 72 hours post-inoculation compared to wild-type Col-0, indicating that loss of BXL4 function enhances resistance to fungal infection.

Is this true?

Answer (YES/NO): NO